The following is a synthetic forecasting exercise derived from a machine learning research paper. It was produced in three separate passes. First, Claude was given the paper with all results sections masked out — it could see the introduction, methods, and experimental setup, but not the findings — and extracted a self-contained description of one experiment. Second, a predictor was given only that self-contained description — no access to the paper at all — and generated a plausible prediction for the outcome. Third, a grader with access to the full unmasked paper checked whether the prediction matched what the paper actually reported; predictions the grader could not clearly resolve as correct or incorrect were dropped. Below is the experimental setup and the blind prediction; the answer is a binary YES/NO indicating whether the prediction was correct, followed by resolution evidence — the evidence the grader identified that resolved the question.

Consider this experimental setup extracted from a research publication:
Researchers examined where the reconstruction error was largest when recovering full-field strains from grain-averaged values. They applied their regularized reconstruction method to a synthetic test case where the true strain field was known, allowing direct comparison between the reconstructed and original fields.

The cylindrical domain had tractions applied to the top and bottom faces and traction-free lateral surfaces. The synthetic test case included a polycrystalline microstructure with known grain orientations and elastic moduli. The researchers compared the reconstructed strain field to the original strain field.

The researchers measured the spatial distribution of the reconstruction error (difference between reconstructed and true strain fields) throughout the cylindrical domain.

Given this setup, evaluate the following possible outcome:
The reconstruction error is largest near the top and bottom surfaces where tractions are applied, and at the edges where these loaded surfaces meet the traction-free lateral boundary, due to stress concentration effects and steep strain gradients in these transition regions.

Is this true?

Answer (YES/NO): NO